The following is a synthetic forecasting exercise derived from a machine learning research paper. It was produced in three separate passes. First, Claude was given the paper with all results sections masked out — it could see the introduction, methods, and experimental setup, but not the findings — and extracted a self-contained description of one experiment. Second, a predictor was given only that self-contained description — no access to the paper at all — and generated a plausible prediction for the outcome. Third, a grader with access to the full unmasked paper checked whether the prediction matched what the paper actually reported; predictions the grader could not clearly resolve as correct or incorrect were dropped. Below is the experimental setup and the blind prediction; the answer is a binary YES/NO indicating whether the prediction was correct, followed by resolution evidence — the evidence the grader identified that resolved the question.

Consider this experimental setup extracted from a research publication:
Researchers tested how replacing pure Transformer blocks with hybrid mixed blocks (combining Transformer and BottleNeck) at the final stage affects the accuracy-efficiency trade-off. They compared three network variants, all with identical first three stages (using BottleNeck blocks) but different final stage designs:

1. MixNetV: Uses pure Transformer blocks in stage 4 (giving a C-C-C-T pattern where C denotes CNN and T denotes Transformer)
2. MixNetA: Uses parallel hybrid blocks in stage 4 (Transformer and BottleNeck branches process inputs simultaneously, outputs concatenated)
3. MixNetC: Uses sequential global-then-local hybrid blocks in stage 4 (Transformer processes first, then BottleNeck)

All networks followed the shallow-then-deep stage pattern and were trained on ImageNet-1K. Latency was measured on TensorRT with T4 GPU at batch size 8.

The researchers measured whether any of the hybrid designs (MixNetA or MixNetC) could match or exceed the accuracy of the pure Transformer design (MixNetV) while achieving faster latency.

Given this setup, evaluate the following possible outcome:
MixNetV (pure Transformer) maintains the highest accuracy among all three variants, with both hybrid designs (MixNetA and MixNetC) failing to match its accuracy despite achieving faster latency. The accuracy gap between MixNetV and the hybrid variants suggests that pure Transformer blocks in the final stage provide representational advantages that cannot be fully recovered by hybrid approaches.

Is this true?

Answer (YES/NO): NO